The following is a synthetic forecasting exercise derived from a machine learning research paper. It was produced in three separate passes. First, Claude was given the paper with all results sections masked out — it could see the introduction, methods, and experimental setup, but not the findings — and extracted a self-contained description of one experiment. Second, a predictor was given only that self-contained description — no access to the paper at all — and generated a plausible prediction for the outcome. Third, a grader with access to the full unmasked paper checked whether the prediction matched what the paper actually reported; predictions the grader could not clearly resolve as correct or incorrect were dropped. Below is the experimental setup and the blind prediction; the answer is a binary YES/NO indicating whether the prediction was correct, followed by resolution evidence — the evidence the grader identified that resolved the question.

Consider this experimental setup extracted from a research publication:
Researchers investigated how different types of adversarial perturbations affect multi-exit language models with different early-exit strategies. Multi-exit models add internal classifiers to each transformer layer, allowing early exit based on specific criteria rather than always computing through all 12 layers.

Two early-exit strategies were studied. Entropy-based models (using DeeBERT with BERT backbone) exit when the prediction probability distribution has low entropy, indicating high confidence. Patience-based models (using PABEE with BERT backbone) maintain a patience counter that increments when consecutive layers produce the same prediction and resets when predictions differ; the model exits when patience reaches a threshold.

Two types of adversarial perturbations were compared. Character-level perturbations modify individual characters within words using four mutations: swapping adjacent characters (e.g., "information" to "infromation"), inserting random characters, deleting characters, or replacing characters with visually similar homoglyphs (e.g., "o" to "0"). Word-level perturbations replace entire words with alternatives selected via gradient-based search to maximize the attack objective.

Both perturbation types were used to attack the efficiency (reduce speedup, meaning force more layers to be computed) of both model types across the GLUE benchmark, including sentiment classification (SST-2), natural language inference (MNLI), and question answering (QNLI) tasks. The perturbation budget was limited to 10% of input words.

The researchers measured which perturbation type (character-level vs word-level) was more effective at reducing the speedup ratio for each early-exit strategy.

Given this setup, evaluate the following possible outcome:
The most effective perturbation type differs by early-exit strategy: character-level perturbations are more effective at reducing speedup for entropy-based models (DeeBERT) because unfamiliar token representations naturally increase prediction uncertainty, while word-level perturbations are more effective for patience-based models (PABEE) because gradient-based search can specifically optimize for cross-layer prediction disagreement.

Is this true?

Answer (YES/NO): YES